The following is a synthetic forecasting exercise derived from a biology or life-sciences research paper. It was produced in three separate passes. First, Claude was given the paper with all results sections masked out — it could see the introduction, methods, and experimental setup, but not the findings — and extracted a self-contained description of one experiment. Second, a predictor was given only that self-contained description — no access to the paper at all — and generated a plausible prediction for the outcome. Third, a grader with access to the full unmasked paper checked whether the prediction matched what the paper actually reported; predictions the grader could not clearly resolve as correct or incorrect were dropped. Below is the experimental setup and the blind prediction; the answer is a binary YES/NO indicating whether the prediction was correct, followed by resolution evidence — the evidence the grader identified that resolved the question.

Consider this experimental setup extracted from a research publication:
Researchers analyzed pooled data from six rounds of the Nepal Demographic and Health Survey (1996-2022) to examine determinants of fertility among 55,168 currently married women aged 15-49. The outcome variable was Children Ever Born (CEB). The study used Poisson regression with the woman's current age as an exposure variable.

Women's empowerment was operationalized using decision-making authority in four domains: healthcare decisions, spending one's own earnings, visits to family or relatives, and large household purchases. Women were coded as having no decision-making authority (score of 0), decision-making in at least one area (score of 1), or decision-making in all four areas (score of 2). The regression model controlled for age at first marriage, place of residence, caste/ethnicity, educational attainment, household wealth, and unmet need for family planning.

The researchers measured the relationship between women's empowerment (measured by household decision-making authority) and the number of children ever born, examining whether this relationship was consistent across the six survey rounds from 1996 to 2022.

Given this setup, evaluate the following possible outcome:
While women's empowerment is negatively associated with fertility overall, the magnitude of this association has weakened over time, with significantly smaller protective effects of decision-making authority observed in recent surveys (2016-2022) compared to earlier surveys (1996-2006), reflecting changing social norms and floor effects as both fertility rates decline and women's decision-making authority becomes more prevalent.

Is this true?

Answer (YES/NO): NO